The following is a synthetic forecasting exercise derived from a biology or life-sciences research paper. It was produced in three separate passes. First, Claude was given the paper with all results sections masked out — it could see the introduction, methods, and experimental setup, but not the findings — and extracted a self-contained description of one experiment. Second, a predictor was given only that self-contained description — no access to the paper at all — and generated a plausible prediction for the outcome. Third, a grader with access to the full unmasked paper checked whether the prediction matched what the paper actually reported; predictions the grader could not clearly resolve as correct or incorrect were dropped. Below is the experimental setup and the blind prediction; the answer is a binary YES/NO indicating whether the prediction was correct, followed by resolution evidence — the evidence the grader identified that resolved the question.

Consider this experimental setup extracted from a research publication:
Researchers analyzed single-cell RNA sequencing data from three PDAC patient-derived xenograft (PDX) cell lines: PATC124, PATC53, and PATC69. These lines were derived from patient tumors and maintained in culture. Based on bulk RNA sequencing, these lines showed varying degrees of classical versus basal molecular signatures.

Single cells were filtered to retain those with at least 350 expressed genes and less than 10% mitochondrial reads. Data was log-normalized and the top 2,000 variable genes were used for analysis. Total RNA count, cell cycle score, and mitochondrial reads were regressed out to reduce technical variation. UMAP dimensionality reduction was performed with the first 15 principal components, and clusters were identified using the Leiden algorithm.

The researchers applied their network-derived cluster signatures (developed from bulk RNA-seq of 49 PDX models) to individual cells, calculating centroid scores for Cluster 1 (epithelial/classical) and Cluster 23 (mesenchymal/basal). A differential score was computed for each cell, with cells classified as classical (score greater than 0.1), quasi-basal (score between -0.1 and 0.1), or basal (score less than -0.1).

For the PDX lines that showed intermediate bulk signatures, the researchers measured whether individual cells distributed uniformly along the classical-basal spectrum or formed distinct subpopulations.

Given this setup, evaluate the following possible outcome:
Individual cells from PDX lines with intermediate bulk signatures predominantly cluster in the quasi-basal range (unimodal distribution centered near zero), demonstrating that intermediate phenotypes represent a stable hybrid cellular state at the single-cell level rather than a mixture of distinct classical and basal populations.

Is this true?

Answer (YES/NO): NO